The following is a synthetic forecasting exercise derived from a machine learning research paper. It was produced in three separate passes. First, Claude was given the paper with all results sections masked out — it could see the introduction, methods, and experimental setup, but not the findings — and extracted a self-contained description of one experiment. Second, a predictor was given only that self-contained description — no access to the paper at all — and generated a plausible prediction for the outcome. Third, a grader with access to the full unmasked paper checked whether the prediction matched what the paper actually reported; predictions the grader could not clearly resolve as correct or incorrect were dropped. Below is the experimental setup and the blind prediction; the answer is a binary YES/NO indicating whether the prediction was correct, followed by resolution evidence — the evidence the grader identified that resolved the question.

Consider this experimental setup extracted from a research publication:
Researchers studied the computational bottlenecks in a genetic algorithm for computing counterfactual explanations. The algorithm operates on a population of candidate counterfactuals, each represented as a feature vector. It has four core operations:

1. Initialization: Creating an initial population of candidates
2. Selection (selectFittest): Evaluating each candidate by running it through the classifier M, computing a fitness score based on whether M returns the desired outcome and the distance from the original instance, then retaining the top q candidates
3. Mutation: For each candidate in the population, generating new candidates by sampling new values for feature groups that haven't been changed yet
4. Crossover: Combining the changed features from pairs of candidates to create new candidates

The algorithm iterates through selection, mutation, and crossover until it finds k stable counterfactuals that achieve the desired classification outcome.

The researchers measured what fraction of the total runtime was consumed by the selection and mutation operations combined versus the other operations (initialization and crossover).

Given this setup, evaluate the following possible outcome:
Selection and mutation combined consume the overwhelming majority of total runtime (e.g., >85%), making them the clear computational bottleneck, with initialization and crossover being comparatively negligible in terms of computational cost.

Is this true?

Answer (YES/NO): YES